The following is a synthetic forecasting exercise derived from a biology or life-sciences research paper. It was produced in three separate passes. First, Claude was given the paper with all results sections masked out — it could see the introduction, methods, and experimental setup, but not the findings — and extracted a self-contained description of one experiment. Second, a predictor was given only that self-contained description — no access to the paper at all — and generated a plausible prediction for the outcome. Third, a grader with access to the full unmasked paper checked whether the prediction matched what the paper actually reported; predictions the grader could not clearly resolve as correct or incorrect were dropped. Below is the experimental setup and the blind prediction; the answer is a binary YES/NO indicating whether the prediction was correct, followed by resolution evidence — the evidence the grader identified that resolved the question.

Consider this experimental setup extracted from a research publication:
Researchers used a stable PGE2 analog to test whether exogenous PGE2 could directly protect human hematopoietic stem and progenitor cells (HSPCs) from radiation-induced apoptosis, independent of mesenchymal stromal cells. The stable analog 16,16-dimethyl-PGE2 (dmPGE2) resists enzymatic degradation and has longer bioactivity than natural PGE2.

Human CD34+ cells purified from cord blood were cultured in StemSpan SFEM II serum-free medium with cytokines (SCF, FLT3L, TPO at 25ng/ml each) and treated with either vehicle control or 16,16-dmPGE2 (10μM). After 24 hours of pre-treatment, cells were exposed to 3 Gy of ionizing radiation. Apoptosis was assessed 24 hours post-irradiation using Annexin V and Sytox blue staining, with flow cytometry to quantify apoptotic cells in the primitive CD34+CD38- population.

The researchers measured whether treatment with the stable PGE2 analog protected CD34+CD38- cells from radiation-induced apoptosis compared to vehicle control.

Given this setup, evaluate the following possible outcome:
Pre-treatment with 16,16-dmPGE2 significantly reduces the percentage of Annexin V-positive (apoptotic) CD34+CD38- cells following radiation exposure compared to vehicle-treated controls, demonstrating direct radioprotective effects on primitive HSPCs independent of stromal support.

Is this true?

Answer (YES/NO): YES